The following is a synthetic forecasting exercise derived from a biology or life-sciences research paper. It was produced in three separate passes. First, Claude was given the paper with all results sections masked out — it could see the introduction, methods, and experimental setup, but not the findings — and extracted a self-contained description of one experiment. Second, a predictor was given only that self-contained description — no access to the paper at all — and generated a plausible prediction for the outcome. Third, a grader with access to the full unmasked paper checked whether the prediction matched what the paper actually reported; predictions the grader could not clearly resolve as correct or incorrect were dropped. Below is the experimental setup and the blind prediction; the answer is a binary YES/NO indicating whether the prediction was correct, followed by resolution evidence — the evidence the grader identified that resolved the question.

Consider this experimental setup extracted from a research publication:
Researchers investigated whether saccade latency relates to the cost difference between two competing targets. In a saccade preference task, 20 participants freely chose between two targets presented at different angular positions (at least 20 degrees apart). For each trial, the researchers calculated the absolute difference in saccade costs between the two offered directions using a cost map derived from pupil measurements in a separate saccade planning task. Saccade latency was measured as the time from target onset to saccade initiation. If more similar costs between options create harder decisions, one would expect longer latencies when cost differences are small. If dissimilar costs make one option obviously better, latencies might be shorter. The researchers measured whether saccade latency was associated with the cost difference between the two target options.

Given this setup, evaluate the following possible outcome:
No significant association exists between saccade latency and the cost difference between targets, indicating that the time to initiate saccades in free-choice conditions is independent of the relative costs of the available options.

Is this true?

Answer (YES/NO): NO